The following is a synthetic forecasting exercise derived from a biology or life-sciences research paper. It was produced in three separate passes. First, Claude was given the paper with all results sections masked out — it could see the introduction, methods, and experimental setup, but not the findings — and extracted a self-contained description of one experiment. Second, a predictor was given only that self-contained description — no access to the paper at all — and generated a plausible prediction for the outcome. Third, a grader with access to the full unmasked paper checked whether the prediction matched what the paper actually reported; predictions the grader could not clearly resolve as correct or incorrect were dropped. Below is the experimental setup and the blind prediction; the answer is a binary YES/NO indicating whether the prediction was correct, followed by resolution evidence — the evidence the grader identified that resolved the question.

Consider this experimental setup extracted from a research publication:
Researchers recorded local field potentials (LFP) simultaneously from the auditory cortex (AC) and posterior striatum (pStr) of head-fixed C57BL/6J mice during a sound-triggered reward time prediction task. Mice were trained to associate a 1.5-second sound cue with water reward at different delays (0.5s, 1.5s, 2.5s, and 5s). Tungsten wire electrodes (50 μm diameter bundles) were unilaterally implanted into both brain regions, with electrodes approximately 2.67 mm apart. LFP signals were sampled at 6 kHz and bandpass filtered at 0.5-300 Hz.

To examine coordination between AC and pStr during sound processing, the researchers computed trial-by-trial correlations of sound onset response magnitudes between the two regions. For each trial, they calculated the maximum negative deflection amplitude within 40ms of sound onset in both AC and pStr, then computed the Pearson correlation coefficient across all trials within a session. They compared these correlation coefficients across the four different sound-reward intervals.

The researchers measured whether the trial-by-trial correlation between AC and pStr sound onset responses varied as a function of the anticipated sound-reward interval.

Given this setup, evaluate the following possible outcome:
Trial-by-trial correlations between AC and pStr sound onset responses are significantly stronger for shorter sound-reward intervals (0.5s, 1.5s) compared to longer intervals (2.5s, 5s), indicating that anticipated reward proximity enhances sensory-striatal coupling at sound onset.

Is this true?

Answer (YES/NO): NO